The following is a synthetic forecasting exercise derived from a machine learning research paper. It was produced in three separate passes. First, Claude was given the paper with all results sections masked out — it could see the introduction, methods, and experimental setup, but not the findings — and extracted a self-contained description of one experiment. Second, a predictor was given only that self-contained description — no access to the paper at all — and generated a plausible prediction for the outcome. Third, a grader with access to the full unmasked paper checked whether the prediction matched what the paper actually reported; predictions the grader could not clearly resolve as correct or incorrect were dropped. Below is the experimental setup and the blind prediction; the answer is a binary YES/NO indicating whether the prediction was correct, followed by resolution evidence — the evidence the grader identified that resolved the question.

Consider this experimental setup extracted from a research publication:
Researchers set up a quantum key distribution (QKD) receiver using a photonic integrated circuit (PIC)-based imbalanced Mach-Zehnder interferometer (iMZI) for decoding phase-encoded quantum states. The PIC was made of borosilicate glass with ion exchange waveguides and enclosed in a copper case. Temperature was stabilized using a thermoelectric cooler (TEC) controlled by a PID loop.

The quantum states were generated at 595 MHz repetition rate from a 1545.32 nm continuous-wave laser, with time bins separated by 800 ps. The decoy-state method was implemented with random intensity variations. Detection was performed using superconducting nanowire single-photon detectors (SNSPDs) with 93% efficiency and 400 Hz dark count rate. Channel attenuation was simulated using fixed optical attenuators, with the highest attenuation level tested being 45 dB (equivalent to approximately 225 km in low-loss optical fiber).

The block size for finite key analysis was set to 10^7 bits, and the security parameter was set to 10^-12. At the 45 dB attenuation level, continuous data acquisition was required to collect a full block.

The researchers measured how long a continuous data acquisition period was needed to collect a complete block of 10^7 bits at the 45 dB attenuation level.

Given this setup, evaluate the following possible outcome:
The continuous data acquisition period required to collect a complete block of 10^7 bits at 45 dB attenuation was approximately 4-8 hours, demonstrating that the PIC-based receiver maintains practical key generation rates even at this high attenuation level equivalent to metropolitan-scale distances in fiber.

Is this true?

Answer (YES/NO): NO